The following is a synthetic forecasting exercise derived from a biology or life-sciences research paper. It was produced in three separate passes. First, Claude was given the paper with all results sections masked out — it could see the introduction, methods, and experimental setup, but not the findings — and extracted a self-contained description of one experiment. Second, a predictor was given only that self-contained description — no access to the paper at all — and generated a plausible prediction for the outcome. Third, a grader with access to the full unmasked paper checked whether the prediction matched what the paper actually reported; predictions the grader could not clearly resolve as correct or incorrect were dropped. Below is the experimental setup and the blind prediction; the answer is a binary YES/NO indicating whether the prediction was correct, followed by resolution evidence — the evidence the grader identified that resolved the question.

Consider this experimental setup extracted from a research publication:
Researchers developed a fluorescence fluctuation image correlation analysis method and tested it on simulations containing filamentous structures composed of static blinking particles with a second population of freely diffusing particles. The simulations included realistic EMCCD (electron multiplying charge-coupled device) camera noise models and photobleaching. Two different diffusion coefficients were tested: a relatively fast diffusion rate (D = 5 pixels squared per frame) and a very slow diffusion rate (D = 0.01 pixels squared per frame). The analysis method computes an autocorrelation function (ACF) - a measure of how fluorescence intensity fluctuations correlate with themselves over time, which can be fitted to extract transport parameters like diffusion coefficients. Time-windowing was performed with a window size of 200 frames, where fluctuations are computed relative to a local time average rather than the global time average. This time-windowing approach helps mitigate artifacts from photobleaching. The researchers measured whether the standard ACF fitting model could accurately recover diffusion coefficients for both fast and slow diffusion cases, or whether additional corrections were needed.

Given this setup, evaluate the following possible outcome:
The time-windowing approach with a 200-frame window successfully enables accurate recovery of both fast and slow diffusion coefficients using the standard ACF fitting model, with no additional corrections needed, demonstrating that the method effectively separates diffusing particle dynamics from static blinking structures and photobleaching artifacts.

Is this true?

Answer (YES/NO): NO